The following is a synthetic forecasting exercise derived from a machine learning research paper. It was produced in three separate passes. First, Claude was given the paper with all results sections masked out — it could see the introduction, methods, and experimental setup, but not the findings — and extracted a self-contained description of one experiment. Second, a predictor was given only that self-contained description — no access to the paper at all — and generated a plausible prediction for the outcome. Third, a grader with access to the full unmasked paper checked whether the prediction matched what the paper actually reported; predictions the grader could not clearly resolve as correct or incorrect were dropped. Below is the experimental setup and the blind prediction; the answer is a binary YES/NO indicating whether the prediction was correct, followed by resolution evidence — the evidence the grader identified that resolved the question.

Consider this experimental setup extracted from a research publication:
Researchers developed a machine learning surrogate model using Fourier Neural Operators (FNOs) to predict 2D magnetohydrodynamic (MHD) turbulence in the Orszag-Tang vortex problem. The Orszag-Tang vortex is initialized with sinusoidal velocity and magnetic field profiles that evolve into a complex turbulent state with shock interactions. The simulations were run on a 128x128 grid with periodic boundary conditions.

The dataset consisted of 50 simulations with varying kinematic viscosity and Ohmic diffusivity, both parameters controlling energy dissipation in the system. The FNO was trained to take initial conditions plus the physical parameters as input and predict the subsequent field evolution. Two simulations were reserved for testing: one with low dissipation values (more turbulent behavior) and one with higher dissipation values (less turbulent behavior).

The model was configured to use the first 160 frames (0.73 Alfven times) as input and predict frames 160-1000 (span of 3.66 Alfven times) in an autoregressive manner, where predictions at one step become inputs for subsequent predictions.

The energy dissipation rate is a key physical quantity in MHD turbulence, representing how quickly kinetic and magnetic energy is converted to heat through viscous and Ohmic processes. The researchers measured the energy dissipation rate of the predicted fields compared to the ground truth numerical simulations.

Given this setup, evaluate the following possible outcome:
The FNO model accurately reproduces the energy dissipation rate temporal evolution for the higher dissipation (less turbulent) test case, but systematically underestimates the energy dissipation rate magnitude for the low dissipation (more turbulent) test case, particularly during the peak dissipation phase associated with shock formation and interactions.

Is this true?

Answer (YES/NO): NO